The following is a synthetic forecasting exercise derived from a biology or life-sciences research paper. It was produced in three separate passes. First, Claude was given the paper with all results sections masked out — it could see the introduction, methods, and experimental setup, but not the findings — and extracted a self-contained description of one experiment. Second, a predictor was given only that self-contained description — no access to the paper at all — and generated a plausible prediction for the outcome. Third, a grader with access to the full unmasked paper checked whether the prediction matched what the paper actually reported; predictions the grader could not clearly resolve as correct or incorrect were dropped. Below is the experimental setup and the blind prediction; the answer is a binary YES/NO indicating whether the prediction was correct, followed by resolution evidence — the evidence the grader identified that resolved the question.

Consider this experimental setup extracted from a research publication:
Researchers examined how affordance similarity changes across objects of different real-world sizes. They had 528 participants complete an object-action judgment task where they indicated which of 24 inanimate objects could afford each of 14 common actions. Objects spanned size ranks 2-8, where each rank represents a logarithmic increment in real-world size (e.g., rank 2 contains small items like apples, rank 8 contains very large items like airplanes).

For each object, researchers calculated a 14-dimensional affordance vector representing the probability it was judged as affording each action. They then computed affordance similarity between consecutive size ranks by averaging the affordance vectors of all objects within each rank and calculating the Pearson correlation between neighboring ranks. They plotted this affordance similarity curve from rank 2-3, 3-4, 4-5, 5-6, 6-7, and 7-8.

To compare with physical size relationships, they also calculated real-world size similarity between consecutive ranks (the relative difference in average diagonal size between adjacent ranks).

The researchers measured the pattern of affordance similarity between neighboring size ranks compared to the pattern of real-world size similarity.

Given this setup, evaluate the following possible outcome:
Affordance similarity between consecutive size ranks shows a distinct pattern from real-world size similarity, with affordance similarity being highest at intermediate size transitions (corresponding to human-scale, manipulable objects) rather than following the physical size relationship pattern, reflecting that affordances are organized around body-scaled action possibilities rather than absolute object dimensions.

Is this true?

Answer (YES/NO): NO